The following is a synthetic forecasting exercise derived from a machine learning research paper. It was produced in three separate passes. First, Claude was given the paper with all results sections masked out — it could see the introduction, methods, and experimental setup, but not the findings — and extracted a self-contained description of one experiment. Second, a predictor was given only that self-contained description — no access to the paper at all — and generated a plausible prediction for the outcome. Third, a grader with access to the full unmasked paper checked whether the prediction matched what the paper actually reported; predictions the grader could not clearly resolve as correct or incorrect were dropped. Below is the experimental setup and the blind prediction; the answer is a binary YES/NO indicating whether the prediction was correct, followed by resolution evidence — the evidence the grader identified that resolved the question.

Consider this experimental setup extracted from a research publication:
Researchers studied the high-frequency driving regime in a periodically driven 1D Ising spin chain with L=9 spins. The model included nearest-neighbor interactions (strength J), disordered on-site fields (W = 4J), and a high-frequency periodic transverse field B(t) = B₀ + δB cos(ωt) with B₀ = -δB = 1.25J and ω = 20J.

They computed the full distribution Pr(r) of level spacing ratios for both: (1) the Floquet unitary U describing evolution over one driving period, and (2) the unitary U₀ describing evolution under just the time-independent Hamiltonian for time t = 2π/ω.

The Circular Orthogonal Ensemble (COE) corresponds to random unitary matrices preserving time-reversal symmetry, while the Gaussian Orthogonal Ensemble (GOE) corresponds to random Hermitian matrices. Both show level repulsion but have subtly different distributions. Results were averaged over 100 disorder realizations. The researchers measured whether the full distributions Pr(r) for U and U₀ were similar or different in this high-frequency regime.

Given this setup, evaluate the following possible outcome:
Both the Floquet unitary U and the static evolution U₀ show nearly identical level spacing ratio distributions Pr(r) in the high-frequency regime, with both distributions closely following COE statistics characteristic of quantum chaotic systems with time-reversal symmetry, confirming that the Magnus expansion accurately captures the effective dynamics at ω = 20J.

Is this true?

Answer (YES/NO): NO